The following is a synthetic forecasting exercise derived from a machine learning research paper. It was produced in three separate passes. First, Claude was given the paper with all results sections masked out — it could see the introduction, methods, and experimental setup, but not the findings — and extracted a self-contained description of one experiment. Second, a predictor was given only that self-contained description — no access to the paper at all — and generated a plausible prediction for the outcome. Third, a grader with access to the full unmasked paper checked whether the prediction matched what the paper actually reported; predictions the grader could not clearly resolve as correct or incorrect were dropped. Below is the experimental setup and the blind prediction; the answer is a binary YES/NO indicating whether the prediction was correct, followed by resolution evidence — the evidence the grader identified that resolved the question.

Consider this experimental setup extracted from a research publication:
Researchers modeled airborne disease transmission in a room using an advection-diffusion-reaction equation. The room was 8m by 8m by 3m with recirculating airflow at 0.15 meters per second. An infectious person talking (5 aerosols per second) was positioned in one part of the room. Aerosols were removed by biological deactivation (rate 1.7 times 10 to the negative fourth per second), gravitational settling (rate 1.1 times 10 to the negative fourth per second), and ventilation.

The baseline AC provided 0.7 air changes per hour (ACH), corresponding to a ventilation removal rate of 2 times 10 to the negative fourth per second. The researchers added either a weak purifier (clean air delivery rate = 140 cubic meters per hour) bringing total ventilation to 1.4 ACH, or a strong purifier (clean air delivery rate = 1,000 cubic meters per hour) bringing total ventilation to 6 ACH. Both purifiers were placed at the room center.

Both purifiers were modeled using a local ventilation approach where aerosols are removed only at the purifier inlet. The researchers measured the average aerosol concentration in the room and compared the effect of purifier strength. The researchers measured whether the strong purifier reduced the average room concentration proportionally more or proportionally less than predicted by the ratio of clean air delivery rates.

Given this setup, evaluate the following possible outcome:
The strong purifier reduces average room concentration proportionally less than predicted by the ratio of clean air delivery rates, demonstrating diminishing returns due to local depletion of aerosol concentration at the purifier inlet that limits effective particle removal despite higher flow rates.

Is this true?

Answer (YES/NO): NO